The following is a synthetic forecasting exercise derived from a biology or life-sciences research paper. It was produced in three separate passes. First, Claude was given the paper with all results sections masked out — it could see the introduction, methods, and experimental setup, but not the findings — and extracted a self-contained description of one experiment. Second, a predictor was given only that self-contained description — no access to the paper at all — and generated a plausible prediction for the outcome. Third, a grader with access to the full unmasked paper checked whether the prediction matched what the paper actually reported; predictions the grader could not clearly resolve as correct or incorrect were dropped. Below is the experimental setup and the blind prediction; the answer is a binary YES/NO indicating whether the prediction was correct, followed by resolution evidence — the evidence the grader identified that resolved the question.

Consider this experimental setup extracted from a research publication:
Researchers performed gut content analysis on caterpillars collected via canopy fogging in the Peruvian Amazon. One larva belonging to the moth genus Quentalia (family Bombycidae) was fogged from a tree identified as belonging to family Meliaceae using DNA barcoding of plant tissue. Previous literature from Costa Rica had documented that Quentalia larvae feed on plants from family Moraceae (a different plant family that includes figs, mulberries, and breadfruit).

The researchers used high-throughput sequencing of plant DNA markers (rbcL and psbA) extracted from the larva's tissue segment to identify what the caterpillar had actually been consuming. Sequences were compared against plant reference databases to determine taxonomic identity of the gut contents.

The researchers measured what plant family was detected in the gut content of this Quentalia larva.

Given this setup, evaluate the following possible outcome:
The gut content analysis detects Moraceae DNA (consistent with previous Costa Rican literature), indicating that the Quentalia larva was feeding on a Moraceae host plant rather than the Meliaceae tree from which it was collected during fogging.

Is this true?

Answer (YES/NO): YES